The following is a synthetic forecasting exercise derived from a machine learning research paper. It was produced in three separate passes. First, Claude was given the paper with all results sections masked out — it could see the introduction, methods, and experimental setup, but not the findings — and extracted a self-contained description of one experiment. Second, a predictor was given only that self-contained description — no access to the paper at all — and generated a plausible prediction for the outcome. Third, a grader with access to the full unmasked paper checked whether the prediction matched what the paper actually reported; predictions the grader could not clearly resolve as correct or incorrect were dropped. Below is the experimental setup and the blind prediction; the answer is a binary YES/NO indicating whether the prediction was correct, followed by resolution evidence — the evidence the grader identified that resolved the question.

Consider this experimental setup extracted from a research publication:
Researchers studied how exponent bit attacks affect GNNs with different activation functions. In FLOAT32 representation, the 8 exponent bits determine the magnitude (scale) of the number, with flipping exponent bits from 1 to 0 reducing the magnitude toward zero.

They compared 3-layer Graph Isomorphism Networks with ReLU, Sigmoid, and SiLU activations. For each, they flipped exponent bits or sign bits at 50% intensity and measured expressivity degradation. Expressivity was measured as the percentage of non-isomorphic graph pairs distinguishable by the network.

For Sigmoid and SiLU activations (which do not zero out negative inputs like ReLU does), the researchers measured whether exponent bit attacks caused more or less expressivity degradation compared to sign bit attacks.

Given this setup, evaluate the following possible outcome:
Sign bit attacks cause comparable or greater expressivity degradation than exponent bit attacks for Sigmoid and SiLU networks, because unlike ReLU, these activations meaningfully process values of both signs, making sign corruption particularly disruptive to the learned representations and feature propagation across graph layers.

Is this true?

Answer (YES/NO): NO